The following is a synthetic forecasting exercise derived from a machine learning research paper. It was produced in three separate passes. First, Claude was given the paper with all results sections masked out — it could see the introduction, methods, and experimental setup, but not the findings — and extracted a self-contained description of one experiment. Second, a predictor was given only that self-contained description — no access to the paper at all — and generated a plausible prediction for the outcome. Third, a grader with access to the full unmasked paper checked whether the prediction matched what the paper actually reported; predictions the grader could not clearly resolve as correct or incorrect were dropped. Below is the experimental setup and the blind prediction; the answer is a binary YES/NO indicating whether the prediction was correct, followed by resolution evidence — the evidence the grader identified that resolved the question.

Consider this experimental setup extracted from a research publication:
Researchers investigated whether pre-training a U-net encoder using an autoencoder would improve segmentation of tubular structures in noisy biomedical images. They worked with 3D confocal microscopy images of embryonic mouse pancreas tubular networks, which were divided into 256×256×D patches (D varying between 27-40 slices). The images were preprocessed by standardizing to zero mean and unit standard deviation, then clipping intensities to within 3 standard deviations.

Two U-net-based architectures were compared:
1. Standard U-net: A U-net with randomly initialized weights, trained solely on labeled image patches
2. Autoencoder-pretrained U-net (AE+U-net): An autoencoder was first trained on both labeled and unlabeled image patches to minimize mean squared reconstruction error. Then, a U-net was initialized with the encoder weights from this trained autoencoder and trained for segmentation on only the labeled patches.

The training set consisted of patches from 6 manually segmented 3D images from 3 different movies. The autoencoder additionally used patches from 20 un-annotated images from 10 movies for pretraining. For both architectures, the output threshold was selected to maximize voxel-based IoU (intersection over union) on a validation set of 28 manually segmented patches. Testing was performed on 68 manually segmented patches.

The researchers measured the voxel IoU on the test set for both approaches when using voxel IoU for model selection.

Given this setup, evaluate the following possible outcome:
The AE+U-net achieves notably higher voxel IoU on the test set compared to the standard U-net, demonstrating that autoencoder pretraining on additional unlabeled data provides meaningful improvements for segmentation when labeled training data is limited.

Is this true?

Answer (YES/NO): NO